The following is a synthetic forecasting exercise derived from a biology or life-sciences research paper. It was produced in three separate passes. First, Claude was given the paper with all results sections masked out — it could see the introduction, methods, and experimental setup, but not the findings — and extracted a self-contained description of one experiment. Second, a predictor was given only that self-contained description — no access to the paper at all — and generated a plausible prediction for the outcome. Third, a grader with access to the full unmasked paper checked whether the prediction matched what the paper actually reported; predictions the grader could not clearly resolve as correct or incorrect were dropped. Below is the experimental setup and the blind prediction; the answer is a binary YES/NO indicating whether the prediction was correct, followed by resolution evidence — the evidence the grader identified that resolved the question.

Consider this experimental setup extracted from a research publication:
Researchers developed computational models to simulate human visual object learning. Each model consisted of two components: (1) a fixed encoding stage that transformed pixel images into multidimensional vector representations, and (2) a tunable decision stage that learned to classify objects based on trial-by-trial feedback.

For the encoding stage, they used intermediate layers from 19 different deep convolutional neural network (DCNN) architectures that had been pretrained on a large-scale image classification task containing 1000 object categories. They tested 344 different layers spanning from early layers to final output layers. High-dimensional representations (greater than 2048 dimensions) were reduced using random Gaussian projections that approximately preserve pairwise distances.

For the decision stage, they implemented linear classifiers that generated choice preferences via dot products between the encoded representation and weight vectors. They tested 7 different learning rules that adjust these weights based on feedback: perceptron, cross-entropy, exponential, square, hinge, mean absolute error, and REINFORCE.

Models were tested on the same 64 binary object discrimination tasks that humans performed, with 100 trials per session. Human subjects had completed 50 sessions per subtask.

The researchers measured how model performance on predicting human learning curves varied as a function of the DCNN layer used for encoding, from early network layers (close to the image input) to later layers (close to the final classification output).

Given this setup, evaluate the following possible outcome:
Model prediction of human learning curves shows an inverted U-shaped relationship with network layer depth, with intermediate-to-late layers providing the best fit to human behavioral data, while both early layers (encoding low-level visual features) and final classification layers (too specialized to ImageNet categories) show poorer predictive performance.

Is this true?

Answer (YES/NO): NO